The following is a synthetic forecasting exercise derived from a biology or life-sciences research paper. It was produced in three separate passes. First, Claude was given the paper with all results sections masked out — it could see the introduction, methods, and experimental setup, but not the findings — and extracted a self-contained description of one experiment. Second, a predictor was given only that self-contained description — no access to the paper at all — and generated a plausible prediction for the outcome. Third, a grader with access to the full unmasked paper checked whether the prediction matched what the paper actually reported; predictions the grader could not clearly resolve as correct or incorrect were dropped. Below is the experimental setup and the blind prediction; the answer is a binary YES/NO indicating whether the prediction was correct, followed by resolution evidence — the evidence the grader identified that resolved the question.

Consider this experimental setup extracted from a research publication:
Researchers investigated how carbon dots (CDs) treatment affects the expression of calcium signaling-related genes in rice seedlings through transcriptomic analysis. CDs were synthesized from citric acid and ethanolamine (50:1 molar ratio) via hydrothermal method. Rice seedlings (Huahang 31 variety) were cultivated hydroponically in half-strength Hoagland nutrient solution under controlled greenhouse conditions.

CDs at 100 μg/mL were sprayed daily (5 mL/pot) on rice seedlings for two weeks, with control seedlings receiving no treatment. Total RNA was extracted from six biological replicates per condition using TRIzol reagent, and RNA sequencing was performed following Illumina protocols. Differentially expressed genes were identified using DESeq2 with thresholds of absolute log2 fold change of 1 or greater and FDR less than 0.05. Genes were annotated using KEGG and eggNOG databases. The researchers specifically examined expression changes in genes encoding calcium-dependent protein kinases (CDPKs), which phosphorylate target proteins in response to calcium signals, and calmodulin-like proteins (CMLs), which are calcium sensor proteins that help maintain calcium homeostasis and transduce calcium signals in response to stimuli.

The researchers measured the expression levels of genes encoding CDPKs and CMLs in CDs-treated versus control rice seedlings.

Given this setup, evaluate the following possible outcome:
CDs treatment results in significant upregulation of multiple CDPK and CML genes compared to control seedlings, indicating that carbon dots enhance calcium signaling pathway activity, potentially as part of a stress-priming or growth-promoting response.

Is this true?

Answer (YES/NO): YES